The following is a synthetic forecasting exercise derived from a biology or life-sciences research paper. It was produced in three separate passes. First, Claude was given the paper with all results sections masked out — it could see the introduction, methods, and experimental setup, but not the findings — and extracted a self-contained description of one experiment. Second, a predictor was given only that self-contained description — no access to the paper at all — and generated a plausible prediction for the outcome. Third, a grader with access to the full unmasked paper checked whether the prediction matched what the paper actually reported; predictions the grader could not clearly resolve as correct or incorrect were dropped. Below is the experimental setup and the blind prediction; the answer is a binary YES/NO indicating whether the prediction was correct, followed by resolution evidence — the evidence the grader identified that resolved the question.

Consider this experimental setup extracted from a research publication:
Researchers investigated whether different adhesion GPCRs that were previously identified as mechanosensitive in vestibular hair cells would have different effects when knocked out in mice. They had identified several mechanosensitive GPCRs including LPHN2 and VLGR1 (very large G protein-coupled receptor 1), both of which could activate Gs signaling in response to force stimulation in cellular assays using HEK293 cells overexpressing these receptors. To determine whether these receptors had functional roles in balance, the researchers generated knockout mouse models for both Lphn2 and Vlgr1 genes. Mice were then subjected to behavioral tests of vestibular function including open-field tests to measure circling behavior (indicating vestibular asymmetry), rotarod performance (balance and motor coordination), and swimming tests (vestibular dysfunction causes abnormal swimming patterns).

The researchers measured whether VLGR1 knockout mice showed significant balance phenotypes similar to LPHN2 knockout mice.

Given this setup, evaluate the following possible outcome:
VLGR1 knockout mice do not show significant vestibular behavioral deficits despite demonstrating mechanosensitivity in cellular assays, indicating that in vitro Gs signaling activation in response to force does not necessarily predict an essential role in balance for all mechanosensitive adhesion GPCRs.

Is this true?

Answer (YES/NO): YES